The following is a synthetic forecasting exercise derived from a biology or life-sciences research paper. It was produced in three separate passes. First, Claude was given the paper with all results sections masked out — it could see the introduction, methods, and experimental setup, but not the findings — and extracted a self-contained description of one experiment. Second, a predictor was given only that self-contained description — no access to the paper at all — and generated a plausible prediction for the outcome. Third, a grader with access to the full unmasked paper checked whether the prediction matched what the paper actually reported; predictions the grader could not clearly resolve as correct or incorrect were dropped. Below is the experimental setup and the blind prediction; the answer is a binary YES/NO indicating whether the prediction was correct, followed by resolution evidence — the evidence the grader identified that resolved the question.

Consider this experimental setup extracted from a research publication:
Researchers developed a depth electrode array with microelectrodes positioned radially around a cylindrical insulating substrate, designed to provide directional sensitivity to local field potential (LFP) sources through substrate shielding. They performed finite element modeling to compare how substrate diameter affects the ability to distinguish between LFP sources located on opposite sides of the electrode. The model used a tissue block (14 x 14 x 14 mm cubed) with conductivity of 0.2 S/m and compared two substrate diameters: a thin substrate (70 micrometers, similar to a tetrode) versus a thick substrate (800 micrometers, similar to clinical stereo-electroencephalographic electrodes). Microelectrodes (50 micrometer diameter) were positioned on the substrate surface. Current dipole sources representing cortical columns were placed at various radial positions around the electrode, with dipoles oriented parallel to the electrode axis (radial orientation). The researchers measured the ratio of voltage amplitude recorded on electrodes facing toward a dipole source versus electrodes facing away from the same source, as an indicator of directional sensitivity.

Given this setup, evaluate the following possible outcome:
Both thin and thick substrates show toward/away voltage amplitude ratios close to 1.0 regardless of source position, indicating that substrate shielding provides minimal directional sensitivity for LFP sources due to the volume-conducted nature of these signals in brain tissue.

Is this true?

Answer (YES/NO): NO